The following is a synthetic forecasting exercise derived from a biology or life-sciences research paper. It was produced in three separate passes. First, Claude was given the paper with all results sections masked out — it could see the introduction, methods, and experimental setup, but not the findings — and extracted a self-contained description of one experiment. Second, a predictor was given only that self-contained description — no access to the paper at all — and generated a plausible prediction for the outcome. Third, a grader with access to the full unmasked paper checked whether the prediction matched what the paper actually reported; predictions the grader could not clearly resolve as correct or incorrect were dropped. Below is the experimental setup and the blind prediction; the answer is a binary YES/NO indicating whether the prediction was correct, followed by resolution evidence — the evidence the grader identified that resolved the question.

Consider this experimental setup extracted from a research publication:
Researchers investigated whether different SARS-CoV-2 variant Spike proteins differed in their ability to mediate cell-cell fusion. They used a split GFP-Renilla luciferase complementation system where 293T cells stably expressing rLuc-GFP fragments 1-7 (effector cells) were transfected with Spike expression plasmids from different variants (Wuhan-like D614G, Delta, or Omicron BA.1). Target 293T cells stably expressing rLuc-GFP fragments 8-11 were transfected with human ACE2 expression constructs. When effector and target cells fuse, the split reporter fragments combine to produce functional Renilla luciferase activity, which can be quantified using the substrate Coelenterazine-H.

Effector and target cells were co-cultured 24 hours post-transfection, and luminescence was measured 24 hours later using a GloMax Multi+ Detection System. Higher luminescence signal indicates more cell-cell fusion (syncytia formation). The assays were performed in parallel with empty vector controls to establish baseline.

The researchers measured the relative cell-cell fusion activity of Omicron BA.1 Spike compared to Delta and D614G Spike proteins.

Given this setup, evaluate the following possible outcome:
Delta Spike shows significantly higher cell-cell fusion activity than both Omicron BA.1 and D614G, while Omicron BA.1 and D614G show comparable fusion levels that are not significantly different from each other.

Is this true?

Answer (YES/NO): NO